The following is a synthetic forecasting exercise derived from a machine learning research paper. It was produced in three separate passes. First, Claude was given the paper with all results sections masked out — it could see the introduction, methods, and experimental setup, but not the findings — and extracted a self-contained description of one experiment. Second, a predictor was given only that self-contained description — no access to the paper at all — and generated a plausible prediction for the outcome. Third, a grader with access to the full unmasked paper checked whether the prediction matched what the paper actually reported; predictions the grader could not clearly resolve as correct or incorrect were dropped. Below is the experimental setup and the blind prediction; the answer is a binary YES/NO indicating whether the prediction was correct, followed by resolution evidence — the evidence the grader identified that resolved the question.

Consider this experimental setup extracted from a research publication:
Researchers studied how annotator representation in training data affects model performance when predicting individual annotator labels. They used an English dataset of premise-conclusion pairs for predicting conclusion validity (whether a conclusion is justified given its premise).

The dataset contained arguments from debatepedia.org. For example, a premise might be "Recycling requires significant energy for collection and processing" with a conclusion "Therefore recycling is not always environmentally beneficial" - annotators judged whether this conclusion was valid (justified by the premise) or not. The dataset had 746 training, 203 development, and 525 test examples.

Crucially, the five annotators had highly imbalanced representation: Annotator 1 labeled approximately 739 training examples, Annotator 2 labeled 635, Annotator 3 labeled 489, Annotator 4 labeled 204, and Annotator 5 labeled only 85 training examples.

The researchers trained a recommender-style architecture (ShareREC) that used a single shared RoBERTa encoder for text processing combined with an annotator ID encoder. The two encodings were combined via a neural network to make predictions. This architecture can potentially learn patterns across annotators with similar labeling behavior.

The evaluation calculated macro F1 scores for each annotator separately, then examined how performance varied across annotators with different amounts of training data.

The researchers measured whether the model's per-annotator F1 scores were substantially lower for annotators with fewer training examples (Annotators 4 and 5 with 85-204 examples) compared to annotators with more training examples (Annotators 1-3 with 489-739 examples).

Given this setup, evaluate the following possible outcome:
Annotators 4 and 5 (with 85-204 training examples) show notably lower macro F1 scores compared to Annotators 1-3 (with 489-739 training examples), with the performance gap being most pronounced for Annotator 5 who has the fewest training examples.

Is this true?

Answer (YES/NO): NO